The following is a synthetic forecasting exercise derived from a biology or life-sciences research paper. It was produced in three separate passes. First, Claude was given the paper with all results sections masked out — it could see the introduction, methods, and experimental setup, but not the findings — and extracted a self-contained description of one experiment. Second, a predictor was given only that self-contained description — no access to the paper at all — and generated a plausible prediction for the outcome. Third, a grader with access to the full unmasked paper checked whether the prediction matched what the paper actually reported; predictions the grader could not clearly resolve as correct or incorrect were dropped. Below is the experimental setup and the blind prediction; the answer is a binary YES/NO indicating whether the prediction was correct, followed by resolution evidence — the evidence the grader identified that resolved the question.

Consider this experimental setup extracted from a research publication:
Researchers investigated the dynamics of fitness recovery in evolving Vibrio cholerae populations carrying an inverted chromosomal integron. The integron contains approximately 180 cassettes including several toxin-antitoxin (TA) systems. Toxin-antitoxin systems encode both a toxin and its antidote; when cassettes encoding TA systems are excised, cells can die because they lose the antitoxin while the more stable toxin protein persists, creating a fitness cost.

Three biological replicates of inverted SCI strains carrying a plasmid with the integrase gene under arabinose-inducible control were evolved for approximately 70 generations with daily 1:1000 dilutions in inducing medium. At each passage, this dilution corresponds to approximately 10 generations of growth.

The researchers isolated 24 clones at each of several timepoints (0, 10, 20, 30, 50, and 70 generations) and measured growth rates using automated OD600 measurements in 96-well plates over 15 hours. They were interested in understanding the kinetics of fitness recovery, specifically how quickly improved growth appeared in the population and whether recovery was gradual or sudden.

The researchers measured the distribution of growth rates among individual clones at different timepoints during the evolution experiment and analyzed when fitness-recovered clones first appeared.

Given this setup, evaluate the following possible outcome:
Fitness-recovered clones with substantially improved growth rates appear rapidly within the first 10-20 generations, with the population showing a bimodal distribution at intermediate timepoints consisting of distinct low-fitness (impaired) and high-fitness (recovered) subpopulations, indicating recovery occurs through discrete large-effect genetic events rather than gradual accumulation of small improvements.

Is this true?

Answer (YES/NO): YES